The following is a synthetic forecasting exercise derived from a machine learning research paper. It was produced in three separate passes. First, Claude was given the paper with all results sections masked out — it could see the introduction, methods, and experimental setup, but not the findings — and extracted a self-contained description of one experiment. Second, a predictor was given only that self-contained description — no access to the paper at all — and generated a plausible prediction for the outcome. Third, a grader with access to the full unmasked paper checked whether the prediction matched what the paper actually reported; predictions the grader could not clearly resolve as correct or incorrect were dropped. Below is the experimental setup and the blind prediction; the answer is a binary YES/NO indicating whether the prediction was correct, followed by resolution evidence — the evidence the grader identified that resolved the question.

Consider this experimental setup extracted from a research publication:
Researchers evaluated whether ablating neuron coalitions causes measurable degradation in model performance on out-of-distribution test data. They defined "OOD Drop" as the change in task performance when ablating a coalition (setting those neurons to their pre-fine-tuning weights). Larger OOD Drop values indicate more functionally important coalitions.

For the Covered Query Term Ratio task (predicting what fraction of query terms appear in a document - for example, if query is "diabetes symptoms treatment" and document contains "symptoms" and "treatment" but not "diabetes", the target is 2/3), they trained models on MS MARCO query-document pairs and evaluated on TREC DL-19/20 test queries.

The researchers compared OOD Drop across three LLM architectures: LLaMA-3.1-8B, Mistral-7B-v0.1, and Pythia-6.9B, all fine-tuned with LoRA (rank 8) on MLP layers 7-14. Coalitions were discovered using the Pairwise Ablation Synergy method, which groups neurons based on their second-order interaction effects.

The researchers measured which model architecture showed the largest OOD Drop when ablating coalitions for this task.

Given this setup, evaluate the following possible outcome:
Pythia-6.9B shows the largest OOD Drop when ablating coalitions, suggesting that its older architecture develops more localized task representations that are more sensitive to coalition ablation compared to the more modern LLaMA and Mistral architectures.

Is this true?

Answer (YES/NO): YES